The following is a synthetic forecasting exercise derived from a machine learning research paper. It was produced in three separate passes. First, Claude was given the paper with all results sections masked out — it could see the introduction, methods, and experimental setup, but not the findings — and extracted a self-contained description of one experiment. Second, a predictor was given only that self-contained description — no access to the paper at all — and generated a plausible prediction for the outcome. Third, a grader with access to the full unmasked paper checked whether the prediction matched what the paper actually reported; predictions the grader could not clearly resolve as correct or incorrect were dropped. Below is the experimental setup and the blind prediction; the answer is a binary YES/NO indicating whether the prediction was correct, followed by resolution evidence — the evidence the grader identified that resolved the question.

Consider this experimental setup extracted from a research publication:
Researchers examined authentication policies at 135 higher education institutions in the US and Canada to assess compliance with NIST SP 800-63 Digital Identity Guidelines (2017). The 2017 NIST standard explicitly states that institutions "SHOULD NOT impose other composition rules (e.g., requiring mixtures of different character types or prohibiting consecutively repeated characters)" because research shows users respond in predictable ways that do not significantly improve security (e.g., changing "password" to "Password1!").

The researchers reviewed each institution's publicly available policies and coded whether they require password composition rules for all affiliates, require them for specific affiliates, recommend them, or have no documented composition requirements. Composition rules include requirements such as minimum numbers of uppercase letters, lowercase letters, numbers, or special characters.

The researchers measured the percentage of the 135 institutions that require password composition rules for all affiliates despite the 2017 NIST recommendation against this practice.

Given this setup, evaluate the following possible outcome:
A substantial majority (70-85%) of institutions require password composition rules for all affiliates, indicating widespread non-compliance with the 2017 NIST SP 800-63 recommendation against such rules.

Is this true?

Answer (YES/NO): NO